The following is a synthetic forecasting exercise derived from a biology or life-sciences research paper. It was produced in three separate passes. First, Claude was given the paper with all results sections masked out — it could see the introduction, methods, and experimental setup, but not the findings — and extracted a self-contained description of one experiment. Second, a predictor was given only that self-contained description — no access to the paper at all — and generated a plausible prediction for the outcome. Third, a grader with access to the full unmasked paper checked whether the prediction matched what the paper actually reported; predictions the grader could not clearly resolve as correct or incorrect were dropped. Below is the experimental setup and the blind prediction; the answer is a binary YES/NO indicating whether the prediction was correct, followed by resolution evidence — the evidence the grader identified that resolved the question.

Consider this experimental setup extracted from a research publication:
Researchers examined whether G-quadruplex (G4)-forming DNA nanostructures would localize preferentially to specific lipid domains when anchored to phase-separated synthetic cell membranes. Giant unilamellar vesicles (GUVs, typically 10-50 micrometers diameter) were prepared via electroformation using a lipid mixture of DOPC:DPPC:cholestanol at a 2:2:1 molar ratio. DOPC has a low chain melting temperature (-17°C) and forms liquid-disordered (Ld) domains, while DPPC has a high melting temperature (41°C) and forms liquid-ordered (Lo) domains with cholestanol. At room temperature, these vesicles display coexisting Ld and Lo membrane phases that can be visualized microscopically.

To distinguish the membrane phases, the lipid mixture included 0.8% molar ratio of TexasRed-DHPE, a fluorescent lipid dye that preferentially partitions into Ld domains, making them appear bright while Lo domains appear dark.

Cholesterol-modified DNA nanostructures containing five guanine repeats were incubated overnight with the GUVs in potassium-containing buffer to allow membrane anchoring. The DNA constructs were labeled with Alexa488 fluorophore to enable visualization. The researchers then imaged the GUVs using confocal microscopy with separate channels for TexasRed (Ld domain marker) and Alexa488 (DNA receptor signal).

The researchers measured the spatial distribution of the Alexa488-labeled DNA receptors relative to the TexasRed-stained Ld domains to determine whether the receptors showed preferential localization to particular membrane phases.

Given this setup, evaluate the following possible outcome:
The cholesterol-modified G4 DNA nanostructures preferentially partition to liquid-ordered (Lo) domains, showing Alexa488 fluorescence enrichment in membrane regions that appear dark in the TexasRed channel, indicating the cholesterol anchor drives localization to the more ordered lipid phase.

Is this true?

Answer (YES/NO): YES